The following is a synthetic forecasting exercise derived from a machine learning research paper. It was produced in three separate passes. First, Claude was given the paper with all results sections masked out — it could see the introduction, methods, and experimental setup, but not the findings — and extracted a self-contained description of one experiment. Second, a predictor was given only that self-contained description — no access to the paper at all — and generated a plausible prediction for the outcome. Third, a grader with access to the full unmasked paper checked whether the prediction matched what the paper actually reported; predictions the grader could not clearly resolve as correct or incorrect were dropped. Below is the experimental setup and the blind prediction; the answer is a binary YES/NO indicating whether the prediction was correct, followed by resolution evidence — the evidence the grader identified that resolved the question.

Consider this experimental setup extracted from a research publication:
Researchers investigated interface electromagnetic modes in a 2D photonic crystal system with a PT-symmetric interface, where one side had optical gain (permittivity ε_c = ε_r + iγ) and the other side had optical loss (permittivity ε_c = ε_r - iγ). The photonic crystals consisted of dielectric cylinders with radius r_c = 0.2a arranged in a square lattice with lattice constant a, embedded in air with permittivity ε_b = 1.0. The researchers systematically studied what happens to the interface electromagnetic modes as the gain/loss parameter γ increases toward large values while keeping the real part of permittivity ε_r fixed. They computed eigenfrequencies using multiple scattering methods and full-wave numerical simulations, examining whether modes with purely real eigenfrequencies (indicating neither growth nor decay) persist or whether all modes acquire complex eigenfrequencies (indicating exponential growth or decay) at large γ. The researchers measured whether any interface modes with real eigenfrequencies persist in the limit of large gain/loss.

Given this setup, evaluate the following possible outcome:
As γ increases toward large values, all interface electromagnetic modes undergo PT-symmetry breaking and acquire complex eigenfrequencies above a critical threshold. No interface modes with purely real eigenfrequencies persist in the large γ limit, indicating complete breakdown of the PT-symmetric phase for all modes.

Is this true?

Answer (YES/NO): NO